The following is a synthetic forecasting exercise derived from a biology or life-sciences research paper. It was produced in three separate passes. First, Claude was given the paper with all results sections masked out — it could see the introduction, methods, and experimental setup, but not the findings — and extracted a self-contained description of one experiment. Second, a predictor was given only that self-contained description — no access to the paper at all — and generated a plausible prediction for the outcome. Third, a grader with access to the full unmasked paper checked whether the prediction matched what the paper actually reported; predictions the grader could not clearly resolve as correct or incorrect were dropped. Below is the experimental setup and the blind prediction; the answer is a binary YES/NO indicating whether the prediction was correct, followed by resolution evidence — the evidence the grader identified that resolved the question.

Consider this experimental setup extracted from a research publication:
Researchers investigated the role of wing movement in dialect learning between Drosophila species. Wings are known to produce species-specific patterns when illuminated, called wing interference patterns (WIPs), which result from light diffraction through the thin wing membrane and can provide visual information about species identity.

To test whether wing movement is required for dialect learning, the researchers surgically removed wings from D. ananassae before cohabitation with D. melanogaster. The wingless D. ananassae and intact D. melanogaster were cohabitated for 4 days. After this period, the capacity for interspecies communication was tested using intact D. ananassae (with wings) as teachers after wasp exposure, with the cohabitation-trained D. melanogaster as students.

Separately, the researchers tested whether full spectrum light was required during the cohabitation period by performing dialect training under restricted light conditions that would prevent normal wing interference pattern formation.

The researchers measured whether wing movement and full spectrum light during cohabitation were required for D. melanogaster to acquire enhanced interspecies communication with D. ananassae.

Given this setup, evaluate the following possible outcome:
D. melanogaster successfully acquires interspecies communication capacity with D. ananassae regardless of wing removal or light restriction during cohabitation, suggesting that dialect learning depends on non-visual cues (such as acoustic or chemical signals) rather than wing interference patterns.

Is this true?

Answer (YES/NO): NO